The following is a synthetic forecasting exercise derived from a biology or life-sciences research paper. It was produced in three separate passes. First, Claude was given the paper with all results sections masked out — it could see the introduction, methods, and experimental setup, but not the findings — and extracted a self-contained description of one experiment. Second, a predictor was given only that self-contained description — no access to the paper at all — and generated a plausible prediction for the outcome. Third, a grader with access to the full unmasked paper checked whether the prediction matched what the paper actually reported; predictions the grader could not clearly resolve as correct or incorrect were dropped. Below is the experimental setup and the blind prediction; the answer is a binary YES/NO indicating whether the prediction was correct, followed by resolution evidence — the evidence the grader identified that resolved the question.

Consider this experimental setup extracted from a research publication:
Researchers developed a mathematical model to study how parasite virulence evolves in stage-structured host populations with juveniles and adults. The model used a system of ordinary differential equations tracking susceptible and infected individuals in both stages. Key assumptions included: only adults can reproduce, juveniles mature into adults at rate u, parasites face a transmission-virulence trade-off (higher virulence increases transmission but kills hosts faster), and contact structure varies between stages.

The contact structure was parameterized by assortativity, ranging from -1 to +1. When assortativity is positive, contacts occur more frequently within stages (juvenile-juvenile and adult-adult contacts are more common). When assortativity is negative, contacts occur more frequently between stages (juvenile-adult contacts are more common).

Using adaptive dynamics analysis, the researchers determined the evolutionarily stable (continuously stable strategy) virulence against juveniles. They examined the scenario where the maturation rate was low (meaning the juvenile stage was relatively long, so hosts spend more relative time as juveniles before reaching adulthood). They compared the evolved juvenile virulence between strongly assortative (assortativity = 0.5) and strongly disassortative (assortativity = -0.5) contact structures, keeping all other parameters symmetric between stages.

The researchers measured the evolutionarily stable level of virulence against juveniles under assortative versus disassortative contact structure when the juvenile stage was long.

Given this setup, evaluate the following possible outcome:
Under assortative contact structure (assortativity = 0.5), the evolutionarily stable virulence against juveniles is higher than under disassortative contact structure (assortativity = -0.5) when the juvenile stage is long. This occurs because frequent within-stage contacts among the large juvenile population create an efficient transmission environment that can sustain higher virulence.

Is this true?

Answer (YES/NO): YES